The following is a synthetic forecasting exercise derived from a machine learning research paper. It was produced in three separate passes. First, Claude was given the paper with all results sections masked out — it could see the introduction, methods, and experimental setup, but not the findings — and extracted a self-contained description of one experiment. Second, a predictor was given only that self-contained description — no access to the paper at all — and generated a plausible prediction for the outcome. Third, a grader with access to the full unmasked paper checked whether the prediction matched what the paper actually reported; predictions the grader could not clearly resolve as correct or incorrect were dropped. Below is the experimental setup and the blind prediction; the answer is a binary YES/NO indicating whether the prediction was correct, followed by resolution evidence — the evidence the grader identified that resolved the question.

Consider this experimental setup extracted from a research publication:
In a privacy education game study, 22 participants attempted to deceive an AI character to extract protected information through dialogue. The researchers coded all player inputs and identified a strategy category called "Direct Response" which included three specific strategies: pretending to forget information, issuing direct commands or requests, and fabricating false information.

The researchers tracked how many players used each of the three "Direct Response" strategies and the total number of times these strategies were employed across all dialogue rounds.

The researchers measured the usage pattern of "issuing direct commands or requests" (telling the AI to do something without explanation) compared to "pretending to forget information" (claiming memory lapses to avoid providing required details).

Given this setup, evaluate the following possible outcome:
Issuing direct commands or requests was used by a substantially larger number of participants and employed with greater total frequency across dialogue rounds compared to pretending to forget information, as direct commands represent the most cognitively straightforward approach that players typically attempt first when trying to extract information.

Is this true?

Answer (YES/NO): YES